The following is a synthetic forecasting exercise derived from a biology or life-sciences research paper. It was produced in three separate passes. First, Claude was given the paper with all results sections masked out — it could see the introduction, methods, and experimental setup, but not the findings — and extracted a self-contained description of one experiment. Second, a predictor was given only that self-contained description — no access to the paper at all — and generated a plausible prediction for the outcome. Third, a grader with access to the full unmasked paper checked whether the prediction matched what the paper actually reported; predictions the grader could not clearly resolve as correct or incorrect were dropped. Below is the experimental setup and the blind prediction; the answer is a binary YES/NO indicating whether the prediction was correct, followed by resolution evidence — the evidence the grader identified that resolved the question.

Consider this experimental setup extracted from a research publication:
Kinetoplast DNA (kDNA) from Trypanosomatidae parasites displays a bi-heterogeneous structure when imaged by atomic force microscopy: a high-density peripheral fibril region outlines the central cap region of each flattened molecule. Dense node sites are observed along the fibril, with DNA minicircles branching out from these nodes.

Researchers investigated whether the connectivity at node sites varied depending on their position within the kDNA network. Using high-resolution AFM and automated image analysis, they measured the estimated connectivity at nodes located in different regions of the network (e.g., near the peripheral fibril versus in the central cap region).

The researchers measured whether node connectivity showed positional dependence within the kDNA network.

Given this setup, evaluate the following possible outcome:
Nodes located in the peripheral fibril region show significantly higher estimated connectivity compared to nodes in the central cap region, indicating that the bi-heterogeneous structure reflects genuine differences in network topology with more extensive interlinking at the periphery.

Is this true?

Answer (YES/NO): YES